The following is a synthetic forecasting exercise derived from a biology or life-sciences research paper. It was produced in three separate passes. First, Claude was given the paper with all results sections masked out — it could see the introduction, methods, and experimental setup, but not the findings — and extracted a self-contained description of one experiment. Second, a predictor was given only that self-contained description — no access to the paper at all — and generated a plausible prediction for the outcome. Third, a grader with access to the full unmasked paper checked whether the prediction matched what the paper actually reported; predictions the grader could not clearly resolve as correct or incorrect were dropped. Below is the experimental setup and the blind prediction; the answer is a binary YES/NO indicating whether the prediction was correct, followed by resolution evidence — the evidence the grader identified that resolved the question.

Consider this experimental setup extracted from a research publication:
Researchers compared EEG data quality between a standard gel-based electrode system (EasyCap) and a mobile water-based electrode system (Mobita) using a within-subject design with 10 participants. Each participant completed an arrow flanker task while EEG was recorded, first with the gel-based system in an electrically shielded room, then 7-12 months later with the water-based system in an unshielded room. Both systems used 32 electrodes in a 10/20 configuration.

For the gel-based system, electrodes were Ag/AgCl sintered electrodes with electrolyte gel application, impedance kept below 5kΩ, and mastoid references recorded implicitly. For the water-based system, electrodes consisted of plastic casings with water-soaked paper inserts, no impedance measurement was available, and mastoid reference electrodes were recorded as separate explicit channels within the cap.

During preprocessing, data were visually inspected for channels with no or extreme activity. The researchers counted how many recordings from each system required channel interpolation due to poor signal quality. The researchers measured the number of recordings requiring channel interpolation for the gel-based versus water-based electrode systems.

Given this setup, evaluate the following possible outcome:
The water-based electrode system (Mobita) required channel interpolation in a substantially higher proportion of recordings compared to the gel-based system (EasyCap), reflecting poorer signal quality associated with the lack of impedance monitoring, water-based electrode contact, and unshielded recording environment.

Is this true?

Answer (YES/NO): YES